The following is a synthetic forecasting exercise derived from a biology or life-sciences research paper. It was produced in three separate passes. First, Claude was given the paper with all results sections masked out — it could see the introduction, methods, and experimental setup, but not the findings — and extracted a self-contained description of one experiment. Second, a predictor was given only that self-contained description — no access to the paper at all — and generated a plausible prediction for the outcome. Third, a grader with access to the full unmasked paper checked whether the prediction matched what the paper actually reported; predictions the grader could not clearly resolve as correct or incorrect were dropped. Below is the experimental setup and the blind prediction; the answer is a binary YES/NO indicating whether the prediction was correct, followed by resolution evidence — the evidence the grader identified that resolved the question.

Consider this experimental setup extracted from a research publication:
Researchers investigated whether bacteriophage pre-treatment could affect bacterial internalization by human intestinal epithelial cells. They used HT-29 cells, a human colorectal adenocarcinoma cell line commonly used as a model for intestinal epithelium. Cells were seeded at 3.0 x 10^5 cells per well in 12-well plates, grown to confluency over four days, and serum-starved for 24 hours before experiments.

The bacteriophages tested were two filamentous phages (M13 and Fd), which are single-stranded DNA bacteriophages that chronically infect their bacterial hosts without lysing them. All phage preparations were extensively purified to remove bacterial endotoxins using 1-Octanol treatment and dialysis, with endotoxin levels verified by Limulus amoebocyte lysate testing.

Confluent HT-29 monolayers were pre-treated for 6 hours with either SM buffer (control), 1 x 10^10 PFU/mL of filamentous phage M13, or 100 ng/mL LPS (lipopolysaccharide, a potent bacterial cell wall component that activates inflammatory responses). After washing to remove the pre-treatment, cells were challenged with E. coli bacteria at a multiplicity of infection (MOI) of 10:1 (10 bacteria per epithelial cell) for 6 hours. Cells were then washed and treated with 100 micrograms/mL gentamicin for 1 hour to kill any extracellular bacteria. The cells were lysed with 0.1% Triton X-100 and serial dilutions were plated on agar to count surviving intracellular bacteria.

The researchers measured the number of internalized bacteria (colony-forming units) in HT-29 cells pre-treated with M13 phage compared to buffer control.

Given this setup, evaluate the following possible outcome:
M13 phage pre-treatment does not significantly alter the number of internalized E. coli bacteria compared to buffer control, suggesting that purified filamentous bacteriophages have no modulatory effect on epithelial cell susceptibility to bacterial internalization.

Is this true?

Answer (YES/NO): NO